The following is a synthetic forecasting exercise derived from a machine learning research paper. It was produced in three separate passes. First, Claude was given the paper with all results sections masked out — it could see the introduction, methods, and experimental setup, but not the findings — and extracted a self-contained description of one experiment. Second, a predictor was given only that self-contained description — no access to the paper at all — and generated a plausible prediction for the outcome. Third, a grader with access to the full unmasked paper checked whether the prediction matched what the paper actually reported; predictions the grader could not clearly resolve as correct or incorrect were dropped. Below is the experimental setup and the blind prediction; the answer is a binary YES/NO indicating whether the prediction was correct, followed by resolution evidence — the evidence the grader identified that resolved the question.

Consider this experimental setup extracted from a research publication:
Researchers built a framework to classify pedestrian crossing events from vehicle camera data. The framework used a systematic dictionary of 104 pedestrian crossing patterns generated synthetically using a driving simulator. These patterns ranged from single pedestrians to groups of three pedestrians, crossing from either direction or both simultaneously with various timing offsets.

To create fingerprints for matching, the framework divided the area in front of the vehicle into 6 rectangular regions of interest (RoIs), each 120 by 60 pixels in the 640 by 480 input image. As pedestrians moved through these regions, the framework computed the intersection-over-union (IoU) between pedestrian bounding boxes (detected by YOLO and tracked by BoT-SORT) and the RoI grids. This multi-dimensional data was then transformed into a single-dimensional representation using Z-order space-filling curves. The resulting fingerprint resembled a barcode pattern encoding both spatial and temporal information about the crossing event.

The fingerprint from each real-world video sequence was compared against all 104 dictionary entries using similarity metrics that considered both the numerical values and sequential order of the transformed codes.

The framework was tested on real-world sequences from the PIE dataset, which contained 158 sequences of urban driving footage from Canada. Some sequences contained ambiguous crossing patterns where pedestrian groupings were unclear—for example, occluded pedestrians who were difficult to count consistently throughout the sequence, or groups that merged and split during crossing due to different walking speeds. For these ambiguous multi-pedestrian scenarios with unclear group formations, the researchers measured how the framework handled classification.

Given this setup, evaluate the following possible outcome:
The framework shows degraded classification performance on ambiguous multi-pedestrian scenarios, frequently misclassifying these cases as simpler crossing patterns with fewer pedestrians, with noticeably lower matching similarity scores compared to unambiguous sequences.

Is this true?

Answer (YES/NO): YES